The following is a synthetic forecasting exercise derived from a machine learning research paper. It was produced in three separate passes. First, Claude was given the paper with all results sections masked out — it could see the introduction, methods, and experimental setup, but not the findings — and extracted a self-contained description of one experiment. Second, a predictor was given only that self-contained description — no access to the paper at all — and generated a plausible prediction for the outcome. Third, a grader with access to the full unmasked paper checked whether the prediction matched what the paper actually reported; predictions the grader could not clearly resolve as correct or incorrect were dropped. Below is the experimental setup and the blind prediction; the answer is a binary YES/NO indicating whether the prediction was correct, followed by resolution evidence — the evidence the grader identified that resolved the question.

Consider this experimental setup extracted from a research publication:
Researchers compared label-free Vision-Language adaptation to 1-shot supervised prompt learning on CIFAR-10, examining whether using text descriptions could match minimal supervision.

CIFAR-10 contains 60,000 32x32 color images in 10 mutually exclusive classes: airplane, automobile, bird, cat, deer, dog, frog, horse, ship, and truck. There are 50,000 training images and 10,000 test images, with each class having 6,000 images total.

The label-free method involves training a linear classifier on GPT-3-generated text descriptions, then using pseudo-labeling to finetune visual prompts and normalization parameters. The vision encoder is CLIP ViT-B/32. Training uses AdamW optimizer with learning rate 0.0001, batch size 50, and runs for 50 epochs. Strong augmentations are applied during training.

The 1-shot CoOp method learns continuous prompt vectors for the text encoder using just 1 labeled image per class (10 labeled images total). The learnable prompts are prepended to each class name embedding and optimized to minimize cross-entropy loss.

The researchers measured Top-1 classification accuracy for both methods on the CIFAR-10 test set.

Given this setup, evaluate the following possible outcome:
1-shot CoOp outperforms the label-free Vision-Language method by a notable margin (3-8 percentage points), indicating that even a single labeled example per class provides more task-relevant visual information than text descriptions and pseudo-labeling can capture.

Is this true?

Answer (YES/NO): NO